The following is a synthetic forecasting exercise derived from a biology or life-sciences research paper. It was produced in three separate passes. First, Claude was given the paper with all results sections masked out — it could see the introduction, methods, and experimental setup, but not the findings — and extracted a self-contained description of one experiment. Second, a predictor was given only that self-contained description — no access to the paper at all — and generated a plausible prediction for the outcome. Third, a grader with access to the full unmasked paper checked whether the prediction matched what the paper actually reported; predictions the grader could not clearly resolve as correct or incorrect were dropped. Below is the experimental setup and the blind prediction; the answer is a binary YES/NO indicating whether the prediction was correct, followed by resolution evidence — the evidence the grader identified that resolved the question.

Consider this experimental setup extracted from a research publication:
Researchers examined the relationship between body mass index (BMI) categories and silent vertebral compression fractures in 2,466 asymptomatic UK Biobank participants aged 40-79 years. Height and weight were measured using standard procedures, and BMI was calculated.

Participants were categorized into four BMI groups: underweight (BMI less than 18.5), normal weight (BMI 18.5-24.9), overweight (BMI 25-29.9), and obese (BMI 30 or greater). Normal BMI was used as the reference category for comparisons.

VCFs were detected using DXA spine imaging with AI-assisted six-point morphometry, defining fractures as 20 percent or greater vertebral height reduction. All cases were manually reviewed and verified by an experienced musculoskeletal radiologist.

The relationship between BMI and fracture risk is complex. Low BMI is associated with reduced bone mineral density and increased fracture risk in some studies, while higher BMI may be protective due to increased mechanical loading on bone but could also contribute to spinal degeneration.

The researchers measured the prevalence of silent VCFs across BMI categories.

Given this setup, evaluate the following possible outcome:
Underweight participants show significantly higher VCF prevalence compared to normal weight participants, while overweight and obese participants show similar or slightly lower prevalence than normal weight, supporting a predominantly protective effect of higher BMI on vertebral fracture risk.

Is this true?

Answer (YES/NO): NO